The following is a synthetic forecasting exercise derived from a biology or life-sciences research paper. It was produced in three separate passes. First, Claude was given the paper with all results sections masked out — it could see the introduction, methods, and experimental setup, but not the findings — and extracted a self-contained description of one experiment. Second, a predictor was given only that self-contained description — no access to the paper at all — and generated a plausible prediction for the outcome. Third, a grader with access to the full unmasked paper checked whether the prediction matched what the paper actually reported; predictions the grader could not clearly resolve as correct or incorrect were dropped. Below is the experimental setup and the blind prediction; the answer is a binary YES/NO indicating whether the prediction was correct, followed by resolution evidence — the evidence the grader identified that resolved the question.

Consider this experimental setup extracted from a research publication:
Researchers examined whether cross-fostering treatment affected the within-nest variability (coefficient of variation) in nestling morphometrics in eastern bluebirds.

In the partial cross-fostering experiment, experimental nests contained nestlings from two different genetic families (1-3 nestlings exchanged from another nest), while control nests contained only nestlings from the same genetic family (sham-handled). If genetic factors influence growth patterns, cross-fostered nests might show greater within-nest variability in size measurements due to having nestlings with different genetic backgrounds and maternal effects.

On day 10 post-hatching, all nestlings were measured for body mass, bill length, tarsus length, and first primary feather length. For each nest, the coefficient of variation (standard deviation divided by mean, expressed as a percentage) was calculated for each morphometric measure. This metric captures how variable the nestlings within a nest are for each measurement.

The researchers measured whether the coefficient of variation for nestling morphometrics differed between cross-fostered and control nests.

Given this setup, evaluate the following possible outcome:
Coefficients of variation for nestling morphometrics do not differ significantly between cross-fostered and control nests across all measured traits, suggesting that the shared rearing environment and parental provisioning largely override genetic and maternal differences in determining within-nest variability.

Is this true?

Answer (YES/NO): YES